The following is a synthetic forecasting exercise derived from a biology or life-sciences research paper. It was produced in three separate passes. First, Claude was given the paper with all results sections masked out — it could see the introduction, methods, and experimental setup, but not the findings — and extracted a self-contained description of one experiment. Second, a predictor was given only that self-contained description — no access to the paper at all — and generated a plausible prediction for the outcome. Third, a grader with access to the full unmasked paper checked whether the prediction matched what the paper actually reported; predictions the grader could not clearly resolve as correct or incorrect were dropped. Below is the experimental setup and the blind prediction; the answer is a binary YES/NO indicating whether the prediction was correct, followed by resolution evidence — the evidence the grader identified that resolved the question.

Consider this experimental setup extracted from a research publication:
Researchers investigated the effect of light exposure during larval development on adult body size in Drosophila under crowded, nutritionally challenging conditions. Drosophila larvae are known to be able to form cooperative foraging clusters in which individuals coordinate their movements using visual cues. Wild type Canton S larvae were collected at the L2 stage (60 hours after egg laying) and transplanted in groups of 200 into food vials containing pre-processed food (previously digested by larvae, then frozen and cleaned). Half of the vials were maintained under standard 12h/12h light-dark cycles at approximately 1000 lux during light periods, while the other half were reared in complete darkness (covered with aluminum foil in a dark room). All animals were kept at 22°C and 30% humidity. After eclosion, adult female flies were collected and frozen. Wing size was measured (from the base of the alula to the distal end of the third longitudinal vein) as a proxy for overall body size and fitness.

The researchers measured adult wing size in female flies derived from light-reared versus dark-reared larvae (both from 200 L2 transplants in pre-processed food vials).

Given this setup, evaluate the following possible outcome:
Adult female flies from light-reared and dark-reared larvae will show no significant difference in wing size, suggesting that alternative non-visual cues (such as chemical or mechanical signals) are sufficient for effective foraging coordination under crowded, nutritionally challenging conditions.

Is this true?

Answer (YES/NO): NO